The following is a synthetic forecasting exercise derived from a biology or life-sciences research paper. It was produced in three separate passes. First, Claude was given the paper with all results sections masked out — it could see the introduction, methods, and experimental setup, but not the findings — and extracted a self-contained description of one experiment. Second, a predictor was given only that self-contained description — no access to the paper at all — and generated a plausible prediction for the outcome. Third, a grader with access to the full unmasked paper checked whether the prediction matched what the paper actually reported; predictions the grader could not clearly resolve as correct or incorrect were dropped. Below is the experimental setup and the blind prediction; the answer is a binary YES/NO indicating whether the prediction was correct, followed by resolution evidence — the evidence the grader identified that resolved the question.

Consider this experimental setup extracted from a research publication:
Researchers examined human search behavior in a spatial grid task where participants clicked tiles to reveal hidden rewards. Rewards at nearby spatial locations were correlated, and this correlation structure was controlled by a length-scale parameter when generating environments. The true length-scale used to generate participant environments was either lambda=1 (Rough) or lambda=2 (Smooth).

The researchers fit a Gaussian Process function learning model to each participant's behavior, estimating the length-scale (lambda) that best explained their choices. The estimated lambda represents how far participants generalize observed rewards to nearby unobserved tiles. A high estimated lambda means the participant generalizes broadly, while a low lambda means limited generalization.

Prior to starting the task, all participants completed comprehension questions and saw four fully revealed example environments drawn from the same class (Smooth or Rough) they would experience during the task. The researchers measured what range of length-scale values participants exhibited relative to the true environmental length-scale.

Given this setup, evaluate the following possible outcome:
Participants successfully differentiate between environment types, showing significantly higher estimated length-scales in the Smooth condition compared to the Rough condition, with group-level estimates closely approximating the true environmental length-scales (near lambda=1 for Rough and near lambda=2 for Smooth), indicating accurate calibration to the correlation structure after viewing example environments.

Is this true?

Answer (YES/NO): NO